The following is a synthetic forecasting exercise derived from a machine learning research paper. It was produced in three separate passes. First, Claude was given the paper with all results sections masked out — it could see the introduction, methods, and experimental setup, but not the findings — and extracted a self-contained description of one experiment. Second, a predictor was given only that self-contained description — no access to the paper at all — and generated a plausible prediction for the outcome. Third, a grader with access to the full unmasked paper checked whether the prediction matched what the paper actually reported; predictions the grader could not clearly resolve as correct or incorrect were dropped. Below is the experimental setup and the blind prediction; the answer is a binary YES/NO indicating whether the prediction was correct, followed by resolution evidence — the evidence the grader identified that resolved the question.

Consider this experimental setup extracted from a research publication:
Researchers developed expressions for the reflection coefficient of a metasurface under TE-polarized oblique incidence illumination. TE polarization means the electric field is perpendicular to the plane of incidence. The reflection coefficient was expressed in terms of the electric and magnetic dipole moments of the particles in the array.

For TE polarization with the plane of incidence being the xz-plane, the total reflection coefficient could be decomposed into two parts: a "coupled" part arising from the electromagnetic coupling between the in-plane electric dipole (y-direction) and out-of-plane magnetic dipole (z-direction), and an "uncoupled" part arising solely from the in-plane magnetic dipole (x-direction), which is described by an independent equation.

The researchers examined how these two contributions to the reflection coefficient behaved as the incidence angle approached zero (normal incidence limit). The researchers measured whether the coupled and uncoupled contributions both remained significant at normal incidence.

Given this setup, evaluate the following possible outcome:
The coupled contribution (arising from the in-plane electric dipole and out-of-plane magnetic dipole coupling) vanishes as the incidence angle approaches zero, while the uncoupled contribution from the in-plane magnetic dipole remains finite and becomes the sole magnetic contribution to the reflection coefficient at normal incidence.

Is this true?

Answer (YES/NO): YES